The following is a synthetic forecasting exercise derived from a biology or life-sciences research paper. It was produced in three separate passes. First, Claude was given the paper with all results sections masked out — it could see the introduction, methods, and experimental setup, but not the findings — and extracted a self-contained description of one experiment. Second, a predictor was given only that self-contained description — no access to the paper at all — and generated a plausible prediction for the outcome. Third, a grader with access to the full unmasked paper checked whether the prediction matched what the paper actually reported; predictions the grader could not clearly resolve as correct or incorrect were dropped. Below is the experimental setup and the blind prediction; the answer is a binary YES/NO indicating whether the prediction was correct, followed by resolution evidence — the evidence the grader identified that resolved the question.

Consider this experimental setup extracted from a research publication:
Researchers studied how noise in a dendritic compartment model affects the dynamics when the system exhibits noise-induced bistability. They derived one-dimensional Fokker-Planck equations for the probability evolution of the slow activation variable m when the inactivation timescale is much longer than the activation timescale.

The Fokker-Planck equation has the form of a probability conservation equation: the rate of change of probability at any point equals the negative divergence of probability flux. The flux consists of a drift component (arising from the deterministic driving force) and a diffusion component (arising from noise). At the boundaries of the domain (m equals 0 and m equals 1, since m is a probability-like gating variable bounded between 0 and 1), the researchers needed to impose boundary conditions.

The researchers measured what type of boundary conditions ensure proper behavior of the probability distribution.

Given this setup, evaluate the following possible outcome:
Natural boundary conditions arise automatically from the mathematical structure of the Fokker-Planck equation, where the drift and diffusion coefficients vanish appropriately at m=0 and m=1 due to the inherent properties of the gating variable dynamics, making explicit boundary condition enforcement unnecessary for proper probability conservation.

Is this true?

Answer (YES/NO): NO